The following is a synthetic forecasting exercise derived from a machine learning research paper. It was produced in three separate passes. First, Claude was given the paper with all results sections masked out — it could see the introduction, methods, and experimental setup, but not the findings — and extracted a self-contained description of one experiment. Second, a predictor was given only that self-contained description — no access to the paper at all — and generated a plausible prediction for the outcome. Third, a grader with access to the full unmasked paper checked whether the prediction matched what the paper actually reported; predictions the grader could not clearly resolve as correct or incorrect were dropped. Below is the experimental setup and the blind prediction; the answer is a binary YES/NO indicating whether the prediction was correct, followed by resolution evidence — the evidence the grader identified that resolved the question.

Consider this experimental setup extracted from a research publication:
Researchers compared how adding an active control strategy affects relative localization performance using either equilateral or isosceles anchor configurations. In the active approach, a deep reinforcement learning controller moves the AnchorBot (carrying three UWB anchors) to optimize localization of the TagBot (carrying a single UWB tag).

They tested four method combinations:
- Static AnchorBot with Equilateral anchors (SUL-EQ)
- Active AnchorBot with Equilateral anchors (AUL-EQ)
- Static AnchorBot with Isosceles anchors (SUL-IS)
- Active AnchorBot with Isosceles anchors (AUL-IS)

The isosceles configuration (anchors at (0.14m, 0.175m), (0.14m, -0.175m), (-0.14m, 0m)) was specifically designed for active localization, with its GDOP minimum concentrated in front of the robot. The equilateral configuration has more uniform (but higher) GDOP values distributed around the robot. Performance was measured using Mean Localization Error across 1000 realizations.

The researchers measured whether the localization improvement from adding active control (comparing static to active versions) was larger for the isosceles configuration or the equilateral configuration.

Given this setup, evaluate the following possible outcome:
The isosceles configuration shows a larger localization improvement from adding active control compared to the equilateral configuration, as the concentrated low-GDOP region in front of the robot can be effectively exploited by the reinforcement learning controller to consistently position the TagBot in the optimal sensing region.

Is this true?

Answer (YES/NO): YES